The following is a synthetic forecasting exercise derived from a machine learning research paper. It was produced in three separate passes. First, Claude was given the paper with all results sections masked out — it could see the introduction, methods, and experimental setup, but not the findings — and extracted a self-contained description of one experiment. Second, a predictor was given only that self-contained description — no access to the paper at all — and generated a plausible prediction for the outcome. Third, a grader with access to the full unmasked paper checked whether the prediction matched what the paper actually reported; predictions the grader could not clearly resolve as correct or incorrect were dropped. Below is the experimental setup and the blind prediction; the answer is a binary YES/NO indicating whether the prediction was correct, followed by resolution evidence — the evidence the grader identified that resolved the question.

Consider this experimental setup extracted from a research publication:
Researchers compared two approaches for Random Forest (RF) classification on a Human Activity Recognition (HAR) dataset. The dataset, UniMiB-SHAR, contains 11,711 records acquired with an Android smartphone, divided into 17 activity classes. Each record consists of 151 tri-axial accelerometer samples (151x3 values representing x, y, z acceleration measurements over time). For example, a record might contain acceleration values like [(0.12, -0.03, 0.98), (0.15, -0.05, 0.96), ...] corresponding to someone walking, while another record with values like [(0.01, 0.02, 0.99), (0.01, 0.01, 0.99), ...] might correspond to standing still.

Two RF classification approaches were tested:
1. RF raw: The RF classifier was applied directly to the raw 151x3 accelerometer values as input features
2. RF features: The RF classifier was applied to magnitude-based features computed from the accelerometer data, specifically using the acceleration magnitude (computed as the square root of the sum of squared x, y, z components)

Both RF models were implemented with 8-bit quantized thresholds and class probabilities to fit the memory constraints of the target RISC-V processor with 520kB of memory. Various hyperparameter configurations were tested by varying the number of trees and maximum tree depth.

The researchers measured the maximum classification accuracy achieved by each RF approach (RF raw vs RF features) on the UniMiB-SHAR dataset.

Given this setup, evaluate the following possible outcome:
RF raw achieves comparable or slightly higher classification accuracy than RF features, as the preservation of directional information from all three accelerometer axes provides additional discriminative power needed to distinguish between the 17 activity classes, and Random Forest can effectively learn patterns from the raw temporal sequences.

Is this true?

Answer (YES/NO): YES